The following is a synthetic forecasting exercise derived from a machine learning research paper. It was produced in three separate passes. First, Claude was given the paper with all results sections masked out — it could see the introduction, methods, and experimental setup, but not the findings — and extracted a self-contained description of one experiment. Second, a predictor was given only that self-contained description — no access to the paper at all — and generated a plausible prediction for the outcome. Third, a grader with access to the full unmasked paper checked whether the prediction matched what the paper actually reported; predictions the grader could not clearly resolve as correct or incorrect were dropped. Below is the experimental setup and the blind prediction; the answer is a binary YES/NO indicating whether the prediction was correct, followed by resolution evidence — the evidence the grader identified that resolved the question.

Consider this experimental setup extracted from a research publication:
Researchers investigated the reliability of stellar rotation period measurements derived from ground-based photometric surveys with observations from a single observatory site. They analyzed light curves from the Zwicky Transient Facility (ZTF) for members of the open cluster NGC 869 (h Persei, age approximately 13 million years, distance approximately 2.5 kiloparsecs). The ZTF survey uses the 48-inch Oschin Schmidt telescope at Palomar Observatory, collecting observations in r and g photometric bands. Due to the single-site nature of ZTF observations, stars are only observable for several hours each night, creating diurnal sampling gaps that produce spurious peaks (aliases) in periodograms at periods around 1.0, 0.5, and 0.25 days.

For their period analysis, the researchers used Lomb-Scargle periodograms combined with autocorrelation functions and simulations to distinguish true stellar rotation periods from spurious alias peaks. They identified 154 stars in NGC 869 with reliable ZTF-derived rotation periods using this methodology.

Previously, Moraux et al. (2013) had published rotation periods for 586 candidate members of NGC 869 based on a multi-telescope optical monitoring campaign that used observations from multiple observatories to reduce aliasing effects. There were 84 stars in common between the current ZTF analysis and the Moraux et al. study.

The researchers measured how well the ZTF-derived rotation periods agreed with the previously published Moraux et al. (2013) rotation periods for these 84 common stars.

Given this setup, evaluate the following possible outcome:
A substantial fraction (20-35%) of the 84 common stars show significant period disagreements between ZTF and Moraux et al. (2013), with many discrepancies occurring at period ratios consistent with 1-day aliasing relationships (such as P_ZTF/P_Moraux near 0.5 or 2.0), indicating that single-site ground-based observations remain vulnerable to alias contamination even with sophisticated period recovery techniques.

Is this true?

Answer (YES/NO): NO